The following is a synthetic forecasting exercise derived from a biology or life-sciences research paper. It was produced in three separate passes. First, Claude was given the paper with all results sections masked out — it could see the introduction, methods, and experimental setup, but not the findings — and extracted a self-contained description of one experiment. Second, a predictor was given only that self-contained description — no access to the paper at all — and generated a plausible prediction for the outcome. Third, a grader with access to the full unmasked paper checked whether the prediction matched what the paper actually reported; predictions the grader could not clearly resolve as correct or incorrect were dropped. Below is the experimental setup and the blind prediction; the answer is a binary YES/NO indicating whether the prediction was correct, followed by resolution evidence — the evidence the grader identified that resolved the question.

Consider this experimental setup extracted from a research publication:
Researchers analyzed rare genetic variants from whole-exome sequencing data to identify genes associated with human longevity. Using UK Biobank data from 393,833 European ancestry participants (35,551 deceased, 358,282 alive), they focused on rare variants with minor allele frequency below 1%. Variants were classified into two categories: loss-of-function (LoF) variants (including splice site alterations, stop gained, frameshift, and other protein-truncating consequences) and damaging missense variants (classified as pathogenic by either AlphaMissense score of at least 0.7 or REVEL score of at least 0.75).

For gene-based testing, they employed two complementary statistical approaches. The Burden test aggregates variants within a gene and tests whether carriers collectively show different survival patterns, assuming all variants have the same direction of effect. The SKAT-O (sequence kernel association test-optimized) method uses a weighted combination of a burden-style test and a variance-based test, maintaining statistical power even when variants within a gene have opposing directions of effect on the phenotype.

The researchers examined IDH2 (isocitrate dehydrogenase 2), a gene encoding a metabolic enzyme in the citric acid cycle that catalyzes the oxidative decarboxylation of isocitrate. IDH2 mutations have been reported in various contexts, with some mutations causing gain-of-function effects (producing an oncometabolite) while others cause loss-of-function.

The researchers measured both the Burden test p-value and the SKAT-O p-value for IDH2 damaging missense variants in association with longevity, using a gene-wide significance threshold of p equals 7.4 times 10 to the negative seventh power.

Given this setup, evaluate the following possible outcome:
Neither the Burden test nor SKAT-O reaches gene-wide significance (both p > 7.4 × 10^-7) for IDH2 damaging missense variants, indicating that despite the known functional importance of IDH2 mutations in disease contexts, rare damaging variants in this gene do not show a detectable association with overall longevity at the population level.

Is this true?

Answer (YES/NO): NO